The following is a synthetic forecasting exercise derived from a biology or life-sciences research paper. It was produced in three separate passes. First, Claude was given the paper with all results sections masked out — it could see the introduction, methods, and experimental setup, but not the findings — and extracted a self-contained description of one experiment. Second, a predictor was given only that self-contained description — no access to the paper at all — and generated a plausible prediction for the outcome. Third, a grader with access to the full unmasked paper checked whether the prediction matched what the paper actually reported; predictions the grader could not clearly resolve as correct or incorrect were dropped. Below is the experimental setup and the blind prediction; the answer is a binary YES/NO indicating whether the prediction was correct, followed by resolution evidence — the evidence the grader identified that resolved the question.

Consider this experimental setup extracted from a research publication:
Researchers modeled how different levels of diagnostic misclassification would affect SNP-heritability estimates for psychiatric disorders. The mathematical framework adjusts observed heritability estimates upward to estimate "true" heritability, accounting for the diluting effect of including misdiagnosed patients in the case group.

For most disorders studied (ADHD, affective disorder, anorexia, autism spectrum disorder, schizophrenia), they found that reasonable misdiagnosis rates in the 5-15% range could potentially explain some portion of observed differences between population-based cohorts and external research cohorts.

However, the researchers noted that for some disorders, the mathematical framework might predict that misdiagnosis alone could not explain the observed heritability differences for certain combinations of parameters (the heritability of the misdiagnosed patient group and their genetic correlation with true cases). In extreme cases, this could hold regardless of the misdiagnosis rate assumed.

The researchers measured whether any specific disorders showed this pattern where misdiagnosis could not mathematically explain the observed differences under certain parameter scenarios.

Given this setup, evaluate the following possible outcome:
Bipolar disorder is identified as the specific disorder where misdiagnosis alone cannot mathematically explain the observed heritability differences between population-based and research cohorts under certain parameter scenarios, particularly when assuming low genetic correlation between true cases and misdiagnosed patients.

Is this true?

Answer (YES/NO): NO